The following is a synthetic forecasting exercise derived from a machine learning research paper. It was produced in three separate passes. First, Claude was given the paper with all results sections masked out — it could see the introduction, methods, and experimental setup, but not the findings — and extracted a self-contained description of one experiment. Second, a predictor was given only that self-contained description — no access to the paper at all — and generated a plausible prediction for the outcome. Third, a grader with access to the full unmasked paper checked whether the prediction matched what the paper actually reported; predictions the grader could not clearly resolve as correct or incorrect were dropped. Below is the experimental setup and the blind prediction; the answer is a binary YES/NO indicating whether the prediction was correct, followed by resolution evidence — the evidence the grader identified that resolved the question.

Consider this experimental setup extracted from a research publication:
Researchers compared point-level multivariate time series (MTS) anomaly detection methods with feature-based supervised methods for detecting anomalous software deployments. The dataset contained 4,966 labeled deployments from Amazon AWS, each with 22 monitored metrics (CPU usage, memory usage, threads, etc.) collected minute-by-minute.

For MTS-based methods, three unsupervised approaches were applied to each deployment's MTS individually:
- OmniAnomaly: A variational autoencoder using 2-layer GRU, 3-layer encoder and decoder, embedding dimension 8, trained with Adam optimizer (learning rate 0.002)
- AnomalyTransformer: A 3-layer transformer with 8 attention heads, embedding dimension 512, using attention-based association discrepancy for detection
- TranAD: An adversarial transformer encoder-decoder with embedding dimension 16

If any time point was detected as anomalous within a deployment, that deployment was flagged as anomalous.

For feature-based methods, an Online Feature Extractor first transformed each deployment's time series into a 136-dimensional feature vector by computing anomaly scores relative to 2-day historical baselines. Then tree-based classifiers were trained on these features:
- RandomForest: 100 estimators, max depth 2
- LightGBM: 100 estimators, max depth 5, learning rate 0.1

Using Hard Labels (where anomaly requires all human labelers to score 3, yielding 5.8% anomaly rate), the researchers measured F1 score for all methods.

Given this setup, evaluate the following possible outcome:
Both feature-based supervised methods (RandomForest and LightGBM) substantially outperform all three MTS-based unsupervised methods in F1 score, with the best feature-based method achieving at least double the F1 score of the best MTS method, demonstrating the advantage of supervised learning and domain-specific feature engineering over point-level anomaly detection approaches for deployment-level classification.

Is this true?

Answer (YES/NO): NO